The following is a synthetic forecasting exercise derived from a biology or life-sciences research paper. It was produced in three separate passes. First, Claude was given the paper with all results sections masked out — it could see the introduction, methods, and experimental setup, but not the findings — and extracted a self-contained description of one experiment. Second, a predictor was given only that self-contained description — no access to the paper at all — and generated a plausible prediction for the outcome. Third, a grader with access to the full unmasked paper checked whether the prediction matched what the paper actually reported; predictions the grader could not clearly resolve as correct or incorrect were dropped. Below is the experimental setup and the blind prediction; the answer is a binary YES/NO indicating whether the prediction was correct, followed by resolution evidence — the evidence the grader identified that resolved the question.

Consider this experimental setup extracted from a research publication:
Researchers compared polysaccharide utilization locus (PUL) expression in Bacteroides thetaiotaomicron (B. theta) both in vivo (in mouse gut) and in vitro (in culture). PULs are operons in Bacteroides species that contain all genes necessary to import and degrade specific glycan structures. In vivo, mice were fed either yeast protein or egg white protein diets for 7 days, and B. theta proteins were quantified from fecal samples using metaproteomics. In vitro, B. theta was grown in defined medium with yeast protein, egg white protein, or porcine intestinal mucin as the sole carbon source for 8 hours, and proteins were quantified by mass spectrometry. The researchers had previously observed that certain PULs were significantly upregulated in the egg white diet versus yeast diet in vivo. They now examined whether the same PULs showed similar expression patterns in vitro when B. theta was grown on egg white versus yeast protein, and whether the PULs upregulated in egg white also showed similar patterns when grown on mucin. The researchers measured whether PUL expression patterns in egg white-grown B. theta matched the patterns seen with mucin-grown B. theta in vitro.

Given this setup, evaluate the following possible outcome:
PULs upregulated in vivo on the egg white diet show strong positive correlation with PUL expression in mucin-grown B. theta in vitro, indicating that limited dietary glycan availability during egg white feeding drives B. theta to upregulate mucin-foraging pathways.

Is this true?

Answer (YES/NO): NO